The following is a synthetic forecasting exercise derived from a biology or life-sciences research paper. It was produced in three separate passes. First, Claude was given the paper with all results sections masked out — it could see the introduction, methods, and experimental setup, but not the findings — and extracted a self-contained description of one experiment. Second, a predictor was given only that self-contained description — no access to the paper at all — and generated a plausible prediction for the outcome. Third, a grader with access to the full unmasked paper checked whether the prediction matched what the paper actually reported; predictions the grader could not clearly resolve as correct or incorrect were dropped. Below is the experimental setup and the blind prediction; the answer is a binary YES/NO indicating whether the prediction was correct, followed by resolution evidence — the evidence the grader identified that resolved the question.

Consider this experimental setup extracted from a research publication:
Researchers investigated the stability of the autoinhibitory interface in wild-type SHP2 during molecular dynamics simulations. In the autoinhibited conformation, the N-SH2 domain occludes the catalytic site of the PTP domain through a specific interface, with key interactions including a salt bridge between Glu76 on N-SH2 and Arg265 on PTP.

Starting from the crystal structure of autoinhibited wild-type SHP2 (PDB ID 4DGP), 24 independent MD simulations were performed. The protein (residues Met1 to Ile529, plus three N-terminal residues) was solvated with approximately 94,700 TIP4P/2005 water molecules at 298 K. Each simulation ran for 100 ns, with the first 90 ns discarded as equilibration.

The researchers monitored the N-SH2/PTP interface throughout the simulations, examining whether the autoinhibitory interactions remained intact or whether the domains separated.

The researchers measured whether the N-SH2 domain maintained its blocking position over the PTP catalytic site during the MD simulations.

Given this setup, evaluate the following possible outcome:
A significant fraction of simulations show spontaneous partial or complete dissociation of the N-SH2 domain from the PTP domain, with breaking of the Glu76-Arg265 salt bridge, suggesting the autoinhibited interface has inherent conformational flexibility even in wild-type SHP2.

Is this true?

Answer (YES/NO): NO